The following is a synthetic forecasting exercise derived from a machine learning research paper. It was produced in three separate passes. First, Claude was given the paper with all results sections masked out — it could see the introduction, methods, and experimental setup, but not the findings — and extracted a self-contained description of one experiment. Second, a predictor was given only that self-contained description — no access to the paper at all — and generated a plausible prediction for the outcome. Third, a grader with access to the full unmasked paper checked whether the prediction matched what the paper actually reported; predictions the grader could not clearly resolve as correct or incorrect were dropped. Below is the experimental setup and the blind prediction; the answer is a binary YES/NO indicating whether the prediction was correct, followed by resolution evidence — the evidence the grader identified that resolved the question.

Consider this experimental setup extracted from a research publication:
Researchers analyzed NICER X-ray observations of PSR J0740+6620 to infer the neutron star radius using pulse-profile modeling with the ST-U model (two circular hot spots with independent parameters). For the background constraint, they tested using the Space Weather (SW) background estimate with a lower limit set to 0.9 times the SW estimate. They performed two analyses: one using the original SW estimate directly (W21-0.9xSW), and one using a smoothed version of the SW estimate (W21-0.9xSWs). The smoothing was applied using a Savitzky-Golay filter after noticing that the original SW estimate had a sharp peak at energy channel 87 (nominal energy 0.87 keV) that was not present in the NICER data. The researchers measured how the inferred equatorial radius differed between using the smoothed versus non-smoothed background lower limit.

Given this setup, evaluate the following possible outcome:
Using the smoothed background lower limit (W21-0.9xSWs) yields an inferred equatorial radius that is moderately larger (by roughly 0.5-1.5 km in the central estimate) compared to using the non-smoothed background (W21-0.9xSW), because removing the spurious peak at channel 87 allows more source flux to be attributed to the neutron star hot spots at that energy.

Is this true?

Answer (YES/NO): NO